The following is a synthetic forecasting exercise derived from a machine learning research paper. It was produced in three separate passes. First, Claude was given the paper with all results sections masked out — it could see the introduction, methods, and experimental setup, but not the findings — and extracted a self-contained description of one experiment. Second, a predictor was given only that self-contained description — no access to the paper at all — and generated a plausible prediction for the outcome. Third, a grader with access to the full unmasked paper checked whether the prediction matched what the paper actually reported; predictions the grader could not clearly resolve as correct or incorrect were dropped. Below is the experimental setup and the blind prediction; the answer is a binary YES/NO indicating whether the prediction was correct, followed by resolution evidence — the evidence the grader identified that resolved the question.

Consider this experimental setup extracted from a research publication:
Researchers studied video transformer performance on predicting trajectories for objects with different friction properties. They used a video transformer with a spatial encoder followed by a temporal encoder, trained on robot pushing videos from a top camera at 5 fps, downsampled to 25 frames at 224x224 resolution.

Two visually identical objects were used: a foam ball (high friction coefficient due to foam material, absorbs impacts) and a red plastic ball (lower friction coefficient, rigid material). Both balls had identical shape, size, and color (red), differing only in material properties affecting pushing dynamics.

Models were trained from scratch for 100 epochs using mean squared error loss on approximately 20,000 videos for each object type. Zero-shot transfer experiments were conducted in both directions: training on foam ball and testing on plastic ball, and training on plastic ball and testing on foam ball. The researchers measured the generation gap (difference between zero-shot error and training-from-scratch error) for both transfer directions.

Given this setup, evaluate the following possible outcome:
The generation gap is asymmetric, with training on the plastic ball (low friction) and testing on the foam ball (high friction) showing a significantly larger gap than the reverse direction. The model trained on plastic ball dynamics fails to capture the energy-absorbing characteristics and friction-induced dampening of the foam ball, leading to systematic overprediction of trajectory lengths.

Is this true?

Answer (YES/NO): NO